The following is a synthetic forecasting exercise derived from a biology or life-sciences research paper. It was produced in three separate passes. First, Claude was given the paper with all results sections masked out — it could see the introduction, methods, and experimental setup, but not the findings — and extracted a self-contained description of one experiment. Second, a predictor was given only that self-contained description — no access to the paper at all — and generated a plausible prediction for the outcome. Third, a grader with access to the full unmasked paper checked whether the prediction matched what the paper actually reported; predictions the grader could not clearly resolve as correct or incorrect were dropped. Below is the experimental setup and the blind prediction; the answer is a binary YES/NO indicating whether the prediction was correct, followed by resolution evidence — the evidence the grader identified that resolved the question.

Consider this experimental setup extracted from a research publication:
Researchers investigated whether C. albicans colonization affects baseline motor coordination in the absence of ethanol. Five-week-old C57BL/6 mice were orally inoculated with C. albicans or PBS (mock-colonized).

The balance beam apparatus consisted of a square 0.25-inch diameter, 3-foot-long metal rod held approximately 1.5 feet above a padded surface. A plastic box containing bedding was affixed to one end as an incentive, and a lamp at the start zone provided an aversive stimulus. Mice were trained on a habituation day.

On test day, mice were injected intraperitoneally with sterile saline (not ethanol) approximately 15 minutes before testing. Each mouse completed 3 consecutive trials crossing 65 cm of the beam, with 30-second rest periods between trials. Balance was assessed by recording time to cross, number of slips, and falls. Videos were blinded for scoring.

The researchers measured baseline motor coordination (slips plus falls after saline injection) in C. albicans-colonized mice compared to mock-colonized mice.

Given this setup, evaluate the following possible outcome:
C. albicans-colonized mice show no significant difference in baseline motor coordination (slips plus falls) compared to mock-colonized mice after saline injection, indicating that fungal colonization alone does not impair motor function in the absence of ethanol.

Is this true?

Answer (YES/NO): YES